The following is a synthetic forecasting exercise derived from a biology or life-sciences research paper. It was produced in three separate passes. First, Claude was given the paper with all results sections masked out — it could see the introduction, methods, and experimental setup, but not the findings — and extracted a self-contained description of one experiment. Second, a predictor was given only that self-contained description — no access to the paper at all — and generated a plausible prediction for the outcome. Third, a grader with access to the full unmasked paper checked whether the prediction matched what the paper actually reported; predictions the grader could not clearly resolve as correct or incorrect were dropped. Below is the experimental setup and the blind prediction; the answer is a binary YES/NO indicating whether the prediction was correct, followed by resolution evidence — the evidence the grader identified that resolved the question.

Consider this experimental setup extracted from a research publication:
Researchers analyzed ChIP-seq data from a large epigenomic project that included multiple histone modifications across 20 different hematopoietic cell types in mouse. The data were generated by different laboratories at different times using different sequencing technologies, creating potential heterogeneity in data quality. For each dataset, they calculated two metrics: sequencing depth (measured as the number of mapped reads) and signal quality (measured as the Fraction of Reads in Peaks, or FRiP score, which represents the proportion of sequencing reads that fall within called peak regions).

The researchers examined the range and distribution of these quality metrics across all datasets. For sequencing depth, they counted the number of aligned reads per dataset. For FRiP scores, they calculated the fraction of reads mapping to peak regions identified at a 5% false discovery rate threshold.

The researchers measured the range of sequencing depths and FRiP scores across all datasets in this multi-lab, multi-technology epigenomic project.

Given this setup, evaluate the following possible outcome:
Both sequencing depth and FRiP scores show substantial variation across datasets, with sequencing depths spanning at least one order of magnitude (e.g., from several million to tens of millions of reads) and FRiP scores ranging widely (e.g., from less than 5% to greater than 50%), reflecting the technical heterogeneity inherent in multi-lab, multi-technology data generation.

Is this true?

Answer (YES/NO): YES